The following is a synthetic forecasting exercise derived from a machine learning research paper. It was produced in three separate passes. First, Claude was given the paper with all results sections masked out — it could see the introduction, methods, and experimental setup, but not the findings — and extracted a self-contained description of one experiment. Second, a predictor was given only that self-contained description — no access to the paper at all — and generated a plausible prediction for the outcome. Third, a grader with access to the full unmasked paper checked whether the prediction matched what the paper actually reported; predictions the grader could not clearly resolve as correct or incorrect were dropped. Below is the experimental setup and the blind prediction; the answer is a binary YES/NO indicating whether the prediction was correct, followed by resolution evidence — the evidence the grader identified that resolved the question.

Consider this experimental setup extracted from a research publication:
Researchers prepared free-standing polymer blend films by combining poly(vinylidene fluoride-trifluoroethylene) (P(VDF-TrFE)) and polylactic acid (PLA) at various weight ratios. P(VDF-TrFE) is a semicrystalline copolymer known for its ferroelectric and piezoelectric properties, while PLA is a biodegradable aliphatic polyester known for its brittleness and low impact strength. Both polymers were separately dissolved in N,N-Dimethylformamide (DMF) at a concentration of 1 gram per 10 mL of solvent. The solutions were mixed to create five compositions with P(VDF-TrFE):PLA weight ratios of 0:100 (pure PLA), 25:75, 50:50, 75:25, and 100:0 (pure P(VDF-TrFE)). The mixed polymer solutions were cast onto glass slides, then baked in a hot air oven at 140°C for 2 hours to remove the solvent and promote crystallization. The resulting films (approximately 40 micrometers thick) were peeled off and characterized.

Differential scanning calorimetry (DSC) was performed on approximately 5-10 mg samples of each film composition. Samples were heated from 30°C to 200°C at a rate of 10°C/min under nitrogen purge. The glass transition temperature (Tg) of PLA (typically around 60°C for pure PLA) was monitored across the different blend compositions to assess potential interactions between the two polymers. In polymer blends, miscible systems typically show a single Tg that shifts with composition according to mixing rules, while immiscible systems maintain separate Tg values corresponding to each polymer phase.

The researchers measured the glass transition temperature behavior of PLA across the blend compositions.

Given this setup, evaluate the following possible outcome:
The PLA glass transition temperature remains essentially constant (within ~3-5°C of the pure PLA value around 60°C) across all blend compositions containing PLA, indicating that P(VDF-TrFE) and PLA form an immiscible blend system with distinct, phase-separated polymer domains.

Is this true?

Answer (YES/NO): YES